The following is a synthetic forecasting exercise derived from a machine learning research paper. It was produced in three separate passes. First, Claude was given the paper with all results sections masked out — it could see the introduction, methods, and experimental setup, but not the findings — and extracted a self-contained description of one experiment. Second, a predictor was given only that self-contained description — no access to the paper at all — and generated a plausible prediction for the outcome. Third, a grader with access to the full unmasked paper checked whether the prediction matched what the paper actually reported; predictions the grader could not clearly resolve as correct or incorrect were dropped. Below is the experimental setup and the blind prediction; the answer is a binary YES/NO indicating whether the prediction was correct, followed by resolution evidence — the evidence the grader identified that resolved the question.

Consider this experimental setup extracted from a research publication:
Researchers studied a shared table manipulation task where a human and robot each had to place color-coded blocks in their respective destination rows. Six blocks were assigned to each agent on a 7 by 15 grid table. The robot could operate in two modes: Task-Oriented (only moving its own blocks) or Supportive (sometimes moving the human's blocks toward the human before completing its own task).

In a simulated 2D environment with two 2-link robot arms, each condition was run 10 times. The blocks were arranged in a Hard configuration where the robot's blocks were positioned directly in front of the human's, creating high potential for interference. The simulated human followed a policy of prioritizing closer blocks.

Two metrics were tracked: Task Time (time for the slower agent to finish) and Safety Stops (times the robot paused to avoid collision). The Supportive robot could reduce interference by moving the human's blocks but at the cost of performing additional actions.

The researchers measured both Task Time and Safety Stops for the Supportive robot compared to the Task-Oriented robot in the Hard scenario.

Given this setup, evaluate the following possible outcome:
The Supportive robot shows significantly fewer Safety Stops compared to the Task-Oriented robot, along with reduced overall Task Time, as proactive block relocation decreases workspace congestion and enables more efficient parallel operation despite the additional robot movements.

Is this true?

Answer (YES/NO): NO